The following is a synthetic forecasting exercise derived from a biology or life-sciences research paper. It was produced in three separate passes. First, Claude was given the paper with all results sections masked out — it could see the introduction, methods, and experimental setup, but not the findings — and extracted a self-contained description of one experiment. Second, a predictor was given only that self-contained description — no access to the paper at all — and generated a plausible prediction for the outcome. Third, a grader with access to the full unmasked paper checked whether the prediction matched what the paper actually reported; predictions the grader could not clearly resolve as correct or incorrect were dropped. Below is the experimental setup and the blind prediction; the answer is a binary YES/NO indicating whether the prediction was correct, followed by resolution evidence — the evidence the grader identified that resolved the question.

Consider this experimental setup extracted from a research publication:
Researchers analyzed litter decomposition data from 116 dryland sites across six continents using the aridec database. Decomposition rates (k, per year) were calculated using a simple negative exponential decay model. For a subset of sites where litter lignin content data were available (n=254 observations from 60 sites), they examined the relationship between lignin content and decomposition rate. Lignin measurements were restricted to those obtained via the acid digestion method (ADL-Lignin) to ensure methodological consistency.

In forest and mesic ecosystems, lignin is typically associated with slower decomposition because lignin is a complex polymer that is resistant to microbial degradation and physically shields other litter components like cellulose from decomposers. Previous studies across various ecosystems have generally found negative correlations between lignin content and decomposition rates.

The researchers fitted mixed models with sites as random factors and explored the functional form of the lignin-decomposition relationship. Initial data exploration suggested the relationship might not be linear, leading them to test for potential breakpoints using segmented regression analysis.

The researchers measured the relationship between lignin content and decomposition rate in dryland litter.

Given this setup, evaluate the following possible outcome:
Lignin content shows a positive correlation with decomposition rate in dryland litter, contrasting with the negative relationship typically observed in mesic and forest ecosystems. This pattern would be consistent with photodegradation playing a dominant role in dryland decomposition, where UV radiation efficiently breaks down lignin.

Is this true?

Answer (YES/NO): YES